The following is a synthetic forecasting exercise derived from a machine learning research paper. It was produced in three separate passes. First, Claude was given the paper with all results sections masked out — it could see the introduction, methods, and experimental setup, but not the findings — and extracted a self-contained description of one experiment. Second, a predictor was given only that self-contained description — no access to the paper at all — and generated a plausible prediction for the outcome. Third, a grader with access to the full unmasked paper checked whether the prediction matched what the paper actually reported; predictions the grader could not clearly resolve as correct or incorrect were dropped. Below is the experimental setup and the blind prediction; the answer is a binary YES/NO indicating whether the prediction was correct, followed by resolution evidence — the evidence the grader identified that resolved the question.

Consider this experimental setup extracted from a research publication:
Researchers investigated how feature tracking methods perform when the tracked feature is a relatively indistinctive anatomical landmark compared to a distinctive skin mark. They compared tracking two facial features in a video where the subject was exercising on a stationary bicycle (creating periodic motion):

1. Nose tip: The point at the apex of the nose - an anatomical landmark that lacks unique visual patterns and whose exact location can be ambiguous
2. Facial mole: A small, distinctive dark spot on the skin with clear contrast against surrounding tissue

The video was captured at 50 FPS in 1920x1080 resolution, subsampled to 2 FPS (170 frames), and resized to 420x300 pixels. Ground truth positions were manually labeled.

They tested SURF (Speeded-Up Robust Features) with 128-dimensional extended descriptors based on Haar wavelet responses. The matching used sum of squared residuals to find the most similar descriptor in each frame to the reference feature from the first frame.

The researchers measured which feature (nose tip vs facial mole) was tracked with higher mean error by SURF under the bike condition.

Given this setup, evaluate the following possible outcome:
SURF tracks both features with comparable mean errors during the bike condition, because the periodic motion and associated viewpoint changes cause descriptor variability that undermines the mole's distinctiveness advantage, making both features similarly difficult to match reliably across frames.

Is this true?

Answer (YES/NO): NO